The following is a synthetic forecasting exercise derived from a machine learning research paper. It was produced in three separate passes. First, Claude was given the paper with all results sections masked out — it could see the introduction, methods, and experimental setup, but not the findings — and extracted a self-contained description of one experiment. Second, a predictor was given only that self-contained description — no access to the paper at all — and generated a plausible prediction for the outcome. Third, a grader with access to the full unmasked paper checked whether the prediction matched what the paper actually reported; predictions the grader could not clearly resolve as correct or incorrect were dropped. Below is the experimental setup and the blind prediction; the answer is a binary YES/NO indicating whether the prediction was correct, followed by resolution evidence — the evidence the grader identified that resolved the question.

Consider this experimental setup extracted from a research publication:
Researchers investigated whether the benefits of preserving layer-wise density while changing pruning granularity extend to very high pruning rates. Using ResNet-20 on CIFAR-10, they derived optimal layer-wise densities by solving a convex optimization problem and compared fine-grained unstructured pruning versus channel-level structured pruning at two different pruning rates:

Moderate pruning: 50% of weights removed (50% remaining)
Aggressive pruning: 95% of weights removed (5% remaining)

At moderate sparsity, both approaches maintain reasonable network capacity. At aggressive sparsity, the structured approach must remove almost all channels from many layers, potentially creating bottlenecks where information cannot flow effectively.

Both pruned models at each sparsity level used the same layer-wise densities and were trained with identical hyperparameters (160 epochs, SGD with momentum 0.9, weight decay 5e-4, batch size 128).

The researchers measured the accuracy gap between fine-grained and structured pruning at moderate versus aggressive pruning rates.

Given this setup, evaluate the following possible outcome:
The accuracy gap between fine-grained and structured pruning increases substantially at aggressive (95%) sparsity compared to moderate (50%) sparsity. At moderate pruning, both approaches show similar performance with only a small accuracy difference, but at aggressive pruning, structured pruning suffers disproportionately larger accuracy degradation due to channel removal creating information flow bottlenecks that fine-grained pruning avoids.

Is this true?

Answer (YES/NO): NO